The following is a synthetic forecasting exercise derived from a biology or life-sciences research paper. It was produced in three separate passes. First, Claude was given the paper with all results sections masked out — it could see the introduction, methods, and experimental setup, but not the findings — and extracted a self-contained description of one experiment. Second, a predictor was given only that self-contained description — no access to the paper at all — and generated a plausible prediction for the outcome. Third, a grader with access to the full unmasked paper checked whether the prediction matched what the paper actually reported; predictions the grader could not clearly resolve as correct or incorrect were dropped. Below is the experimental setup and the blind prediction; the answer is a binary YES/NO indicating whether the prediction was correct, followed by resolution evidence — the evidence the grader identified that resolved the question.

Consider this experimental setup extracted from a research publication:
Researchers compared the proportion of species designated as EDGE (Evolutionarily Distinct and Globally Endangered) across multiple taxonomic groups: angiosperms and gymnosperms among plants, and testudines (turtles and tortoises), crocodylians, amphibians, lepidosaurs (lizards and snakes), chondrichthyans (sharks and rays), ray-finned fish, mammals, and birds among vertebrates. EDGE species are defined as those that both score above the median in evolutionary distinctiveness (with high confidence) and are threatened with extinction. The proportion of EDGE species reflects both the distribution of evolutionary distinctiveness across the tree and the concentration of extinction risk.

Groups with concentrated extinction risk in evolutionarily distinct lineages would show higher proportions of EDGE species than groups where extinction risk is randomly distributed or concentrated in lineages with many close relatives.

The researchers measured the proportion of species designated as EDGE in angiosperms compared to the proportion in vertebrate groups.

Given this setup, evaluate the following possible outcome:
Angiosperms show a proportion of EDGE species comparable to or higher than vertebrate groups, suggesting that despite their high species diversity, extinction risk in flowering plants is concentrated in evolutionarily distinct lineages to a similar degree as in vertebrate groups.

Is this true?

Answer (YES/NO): NO